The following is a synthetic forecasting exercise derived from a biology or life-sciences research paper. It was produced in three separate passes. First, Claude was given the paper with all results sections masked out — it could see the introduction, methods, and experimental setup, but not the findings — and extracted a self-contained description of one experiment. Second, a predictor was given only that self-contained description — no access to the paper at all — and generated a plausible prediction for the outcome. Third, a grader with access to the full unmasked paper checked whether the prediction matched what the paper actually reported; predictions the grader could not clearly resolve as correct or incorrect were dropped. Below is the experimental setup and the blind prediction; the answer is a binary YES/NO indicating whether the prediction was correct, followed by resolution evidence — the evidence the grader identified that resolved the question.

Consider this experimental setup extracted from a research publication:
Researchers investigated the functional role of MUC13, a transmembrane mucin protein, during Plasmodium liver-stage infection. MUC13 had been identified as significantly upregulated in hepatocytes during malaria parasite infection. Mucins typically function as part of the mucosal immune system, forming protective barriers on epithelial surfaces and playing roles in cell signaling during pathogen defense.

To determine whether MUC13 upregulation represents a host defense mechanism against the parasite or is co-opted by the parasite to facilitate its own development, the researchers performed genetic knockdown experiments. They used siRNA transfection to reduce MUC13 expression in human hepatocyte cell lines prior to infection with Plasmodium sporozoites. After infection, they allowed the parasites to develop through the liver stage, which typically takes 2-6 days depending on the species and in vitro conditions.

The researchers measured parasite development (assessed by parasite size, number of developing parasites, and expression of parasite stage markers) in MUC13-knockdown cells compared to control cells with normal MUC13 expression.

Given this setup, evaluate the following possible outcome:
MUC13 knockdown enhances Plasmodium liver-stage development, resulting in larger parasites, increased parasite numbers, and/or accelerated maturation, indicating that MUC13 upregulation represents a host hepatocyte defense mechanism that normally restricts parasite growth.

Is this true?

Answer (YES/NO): NO